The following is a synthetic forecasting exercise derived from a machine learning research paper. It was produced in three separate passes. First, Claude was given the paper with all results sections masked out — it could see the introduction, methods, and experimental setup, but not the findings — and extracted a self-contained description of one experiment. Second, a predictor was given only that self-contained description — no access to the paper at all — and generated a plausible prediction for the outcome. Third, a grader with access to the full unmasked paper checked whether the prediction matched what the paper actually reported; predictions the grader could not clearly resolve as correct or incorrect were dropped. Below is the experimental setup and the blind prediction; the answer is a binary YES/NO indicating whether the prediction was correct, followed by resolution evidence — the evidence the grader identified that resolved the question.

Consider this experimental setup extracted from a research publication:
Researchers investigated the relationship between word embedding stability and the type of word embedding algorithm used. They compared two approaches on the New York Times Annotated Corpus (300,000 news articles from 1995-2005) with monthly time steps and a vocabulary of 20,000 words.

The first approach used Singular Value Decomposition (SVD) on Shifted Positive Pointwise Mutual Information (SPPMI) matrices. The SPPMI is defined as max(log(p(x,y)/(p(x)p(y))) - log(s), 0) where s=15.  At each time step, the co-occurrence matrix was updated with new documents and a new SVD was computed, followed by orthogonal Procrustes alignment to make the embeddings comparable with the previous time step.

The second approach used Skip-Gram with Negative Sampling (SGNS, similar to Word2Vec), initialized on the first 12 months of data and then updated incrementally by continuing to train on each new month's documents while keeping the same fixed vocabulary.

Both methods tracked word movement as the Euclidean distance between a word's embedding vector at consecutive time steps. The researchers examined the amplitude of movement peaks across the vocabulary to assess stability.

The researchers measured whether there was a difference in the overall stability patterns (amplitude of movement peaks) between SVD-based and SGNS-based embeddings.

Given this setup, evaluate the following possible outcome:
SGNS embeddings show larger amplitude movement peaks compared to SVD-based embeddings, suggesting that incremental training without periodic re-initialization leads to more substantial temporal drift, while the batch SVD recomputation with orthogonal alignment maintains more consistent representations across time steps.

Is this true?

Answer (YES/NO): YES